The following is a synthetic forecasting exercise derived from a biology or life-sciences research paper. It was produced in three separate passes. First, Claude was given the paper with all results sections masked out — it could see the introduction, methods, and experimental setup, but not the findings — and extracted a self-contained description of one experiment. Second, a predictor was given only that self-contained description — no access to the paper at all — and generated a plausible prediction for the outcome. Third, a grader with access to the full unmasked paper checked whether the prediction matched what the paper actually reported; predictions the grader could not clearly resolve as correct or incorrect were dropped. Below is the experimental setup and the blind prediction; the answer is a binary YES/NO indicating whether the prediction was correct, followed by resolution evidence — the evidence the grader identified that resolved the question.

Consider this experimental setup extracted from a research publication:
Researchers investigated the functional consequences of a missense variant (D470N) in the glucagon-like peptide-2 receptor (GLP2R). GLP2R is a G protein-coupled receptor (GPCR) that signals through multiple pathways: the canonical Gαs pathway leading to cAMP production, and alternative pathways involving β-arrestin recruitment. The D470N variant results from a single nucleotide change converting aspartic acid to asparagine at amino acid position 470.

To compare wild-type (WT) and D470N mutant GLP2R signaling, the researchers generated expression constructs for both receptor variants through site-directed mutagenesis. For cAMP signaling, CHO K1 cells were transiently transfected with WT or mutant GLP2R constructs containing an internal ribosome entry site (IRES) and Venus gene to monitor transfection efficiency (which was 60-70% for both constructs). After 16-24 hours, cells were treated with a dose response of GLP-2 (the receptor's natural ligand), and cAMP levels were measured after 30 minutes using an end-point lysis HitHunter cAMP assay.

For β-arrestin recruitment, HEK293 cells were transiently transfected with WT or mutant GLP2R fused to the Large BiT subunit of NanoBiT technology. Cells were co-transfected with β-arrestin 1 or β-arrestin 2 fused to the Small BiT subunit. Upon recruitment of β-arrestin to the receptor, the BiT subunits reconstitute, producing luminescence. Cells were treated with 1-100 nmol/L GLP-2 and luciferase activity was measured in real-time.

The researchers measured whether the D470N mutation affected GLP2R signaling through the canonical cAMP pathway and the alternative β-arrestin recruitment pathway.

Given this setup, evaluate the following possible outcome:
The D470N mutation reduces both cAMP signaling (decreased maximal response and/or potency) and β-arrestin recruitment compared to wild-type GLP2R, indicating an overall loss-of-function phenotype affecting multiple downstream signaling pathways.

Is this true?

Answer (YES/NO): NO